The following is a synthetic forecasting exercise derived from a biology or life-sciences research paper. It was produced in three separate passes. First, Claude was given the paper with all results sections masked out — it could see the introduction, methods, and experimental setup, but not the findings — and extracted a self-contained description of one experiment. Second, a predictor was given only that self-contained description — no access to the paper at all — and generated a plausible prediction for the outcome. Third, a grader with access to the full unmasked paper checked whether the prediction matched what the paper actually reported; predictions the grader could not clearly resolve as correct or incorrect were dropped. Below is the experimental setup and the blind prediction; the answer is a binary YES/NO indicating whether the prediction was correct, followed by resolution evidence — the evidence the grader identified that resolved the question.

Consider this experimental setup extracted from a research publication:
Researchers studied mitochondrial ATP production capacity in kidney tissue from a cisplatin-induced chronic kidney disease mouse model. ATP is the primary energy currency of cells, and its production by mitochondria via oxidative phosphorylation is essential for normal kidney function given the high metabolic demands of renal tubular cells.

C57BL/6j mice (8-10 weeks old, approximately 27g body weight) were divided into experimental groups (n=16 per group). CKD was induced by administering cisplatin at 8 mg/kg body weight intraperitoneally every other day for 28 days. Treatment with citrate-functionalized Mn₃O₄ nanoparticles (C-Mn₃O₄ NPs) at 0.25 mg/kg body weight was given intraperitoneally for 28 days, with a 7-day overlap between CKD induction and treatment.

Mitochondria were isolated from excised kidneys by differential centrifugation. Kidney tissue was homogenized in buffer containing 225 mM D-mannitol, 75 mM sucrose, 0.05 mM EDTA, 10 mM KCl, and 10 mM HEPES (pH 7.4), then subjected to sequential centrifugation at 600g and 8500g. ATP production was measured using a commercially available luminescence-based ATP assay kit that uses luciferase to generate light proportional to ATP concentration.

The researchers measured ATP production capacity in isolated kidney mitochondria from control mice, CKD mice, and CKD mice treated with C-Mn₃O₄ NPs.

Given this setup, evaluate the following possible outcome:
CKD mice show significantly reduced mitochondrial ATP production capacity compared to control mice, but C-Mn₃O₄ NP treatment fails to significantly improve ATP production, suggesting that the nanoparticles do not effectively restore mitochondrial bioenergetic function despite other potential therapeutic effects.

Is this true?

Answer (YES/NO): NO